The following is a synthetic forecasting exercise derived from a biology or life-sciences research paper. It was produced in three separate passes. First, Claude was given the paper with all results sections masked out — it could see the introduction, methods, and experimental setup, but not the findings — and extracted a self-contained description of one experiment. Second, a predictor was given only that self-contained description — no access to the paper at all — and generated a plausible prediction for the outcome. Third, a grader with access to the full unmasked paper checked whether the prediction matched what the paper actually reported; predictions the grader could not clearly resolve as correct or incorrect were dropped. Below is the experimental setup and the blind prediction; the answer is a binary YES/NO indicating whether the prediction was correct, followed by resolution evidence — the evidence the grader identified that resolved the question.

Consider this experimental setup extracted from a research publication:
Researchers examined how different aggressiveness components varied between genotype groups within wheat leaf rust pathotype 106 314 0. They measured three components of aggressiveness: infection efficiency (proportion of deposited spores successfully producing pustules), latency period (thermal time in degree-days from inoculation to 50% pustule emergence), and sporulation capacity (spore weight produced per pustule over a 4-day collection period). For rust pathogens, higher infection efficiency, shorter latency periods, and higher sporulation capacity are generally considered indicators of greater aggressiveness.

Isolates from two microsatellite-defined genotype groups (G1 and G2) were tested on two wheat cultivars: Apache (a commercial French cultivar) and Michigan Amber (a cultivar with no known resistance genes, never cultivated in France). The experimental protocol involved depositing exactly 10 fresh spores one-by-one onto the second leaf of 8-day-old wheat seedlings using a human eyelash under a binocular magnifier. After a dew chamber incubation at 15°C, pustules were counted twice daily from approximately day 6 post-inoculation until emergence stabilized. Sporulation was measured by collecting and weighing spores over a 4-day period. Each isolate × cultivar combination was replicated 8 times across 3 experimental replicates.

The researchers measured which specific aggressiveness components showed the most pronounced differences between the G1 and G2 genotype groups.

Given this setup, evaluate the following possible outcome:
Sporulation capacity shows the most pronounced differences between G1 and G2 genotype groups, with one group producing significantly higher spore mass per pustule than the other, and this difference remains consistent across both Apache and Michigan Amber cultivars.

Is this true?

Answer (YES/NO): NO